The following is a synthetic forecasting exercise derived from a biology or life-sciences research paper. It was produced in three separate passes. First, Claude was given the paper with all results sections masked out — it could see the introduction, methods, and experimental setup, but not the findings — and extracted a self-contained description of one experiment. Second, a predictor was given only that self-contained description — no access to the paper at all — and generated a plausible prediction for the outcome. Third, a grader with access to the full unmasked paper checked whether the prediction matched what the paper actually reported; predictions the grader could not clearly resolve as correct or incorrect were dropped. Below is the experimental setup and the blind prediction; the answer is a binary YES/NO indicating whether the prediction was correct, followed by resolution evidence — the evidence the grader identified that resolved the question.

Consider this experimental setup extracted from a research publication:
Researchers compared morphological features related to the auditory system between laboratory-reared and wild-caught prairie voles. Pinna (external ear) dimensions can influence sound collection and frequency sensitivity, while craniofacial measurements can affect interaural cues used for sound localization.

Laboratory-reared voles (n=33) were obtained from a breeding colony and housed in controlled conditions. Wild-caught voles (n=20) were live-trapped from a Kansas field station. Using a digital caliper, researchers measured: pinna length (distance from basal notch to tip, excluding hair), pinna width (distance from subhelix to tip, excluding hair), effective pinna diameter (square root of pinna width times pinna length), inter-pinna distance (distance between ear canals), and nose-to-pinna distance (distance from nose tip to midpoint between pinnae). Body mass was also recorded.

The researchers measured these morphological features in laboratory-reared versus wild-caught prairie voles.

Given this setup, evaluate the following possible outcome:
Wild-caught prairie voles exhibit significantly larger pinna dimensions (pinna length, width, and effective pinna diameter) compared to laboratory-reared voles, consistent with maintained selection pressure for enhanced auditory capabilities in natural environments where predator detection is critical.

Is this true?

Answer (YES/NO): NO